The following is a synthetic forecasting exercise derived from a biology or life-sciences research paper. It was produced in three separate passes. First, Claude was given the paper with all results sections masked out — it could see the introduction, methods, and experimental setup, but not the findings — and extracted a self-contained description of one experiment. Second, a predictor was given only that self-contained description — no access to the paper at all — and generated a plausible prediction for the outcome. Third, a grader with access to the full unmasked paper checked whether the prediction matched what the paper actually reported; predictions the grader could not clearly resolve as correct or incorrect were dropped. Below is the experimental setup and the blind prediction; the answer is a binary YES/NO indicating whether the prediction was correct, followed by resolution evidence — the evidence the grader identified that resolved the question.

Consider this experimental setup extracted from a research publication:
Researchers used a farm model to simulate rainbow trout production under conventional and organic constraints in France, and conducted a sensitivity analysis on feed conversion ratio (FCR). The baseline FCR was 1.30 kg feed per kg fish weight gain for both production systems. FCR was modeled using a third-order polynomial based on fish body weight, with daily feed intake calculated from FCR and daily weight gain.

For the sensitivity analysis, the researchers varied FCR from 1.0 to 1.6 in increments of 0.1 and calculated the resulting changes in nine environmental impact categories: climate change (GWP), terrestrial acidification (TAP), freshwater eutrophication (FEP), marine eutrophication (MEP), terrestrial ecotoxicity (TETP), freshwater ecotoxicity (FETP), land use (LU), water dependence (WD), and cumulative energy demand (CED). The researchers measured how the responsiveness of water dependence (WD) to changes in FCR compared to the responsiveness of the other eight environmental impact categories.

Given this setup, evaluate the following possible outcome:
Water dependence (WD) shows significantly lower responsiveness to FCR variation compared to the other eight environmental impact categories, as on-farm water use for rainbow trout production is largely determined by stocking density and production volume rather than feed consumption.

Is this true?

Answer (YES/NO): YES